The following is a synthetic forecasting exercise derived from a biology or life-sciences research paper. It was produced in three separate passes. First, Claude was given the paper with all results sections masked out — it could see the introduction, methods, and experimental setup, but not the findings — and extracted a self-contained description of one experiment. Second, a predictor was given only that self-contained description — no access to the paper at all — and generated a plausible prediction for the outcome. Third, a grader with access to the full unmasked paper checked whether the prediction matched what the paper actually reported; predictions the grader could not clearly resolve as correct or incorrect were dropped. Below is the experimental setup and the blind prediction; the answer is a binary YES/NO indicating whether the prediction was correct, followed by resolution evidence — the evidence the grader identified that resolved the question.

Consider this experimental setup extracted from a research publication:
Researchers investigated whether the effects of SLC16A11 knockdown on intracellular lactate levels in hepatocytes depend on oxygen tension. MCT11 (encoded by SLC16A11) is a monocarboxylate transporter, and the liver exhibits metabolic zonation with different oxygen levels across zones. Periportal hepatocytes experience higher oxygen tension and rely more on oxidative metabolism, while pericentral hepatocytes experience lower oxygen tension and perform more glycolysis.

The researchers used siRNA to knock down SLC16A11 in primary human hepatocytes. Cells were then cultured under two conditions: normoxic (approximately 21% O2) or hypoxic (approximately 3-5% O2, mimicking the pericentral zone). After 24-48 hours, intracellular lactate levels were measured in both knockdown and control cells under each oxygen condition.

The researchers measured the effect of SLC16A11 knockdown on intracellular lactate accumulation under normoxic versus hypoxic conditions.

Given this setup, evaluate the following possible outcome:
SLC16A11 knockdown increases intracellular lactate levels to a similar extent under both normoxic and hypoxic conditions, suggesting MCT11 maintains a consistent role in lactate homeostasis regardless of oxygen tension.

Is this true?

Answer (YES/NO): NO